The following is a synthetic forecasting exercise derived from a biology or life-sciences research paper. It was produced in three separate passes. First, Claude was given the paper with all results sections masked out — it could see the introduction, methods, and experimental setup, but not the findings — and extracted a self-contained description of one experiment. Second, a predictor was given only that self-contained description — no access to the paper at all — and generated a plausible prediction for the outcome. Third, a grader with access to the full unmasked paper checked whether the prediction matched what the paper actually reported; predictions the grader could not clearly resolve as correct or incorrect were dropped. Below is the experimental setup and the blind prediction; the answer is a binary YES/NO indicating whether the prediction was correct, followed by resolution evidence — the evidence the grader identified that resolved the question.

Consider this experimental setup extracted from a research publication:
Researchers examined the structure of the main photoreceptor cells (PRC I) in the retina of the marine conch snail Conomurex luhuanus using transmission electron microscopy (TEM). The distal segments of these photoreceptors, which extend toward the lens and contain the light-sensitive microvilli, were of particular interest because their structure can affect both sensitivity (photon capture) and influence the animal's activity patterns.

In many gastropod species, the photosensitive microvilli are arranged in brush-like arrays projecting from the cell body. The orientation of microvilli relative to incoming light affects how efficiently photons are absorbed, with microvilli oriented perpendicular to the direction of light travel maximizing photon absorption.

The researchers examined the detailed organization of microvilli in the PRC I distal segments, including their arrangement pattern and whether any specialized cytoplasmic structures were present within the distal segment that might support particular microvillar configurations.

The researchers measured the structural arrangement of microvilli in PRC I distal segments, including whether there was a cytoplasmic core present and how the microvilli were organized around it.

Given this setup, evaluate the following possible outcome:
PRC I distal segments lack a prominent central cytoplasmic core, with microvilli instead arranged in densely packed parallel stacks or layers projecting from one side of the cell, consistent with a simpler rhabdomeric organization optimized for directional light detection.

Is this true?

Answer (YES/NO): NO